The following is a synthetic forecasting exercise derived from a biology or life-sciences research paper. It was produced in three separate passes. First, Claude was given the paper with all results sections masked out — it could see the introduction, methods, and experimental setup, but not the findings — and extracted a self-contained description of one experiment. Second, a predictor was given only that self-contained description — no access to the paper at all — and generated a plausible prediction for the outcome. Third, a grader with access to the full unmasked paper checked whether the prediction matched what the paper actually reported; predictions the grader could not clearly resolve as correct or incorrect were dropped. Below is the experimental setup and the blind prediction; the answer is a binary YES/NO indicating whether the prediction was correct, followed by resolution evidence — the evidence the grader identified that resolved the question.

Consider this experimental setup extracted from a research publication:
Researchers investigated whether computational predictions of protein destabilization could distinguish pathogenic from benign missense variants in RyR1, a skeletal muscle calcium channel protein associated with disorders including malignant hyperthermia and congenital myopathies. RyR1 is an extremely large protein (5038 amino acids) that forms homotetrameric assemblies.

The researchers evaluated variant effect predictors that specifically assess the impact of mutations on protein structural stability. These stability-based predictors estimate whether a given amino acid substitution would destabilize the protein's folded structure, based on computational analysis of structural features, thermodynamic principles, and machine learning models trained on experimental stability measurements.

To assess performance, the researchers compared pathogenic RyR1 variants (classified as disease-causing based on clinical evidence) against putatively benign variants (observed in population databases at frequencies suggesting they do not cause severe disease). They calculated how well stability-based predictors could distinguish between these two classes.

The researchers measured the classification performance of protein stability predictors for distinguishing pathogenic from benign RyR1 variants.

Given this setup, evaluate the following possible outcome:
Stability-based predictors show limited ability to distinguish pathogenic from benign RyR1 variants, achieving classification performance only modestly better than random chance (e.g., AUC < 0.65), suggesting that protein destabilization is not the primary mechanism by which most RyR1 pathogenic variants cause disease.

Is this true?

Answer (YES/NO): YES